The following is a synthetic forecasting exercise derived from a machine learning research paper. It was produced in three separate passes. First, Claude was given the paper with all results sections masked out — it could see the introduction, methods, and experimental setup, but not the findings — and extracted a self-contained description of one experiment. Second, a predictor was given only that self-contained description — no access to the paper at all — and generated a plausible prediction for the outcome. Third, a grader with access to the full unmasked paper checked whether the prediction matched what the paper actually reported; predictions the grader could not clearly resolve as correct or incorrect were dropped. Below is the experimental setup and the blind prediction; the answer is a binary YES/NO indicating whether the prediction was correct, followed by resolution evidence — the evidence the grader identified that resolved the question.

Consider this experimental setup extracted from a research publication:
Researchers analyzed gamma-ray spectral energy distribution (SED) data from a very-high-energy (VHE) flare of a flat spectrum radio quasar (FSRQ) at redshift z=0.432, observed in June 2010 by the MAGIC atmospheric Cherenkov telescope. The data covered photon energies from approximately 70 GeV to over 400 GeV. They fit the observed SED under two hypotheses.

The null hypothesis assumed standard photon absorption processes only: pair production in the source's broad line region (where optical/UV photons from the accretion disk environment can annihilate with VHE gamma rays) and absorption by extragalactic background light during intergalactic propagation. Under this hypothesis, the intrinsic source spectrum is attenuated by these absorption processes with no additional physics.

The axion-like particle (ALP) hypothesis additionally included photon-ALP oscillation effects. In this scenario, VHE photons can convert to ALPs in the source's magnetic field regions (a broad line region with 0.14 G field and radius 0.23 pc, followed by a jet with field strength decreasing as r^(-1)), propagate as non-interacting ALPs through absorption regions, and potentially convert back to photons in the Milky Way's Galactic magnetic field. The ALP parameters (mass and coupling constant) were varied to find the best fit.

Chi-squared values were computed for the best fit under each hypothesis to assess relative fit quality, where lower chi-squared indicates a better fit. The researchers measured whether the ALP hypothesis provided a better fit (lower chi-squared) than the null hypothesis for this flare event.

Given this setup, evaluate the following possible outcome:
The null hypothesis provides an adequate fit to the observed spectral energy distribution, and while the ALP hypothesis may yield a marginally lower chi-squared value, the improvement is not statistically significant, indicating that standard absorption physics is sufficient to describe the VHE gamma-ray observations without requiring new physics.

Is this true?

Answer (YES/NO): NO